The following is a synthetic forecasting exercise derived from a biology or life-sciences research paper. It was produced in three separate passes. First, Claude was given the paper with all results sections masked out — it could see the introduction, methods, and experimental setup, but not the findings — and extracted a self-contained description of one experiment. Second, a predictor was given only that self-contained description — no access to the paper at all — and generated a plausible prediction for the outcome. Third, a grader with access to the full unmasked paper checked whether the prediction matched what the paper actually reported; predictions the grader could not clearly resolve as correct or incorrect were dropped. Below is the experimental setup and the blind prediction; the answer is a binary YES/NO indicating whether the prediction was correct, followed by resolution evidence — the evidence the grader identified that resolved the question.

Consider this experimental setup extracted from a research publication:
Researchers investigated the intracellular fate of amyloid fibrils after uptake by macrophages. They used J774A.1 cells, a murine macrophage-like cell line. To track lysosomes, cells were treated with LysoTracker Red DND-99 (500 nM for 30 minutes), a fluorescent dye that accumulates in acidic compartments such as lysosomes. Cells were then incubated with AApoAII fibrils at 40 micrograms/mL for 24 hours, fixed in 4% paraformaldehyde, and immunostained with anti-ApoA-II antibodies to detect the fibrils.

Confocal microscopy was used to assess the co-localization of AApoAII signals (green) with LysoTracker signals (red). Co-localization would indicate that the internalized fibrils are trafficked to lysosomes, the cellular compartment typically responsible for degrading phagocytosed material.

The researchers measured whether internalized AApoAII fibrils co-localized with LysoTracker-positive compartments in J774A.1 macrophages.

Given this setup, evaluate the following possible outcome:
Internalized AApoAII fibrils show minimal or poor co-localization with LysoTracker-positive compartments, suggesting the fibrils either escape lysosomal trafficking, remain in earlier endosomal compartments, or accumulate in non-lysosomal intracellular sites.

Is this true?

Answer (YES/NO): NO